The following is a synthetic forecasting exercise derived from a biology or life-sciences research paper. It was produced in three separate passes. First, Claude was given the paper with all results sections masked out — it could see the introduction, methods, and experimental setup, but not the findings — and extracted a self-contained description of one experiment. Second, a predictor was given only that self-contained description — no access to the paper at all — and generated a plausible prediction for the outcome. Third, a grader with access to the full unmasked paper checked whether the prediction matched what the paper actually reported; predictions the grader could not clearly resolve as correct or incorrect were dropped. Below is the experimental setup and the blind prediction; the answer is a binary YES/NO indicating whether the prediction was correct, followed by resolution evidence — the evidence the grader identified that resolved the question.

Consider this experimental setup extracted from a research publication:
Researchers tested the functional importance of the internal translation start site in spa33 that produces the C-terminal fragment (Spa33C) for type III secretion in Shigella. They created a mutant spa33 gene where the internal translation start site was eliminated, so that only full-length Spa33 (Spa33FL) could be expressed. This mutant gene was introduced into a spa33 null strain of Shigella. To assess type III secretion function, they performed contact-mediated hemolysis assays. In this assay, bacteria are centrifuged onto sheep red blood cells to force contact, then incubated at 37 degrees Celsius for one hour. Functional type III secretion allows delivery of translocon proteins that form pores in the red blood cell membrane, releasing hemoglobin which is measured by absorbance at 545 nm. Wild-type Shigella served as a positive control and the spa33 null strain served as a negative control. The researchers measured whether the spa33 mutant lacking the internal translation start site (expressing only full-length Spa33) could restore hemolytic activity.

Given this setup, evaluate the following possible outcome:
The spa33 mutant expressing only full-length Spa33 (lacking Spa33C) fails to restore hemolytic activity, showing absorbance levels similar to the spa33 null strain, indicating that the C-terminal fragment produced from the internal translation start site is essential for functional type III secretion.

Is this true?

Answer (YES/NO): NO